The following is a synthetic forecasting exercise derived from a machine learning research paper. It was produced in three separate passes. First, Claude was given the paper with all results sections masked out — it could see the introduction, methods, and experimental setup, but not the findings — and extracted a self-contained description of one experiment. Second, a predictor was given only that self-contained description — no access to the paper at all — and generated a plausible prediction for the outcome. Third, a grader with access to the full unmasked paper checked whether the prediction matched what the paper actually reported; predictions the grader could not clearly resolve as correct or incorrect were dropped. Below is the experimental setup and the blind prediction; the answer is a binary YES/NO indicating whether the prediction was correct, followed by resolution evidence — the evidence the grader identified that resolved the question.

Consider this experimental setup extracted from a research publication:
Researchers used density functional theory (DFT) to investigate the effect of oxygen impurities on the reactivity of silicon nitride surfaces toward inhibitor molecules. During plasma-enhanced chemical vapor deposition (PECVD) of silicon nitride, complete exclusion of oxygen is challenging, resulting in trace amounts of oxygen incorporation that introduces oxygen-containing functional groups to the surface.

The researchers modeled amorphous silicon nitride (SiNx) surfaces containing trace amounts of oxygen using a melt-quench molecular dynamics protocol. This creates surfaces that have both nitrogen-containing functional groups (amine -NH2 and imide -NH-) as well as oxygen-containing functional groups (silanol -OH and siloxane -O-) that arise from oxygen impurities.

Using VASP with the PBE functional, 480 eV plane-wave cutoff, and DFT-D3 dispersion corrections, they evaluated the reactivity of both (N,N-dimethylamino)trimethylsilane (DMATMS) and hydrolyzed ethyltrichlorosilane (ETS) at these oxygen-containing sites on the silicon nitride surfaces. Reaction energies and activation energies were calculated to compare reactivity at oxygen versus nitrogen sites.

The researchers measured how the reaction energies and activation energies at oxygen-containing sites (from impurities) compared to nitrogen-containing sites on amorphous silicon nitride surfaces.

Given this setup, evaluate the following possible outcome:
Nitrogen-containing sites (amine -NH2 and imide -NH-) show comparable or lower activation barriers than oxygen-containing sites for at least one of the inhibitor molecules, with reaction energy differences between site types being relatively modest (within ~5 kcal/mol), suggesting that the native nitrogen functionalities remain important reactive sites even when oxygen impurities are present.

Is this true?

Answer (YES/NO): NO